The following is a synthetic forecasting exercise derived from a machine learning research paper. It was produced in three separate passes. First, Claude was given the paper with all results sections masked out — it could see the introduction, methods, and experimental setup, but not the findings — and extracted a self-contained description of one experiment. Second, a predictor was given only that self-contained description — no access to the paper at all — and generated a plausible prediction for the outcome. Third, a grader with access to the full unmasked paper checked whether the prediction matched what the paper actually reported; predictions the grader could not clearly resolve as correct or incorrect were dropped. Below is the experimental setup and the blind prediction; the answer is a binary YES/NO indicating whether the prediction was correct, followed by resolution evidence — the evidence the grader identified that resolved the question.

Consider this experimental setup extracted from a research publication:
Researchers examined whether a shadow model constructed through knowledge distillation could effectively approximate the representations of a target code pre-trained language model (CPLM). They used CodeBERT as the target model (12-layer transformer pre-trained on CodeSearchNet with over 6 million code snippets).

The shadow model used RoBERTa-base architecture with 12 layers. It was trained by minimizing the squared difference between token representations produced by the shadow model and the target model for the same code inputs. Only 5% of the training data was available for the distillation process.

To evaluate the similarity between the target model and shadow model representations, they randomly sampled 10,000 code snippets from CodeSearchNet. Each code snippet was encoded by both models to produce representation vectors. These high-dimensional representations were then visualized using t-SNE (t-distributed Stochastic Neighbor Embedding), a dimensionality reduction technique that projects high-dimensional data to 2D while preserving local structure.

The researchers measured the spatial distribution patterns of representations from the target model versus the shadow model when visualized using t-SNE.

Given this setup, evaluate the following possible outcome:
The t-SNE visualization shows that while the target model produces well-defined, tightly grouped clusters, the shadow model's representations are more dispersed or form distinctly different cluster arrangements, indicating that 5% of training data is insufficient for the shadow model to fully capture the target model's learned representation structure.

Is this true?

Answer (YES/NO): NO